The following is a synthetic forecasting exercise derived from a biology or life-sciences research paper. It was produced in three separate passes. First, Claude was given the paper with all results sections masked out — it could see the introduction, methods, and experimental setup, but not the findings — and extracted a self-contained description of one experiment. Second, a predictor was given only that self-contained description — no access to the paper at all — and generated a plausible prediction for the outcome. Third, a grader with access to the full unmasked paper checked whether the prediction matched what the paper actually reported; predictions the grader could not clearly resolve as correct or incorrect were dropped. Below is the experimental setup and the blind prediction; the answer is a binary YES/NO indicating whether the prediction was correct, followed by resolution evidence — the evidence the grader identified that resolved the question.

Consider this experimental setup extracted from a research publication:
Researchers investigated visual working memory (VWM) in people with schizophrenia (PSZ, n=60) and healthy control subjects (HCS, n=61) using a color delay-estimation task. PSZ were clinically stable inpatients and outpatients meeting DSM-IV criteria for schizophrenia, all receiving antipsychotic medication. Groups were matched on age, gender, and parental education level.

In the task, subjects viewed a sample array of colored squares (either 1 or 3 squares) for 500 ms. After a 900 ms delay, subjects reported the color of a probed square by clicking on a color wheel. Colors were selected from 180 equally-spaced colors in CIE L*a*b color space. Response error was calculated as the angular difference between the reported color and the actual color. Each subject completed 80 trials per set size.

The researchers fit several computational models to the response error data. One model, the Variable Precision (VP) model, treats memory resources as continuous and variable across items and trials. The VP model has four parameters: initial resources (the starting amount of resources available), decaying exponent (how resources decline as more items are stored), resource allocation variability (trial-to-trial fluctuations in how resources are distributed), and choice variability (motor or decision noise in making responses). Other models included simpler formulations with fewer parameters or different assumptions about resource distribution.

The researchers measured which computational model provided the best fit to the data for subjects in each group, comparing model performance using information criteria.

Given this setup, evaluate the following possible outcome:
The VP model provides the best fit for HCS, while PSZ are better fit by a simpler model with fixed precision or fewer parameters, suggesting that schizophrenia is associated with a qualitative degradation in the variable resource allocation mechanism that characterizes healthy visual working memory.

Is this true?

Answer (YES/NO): NO